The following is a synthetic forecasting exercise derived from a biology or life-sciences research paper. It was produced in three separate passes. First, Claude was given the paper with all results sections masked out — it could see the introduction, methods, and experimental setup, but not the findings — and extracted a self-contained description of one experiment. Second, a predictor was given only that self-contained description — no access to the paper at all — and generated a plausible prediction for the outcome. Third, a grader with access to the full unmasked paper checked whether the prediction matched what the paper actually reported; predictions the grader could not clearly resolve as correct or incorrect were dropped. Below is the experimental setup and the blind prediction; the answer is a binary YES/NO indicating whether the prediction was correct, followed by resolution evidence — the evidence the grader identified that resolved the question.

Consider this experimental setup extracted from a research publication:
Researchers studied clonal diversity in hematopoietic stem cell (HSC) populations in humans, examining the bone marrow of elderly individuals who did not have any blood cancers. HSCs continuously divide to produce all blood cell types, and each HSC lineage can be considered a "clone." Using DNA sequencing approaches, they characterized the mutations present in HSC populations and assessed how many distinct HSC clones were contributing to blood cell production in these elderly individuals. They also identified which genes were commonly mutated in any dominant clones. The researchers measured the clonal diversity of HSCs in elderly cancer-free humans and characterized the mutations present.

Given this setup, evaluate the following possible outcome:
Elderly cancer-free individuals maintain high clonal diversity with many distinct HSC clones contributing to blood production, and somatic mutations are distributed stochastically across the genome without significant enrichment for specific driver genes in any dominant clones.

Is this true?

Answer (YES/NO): NO